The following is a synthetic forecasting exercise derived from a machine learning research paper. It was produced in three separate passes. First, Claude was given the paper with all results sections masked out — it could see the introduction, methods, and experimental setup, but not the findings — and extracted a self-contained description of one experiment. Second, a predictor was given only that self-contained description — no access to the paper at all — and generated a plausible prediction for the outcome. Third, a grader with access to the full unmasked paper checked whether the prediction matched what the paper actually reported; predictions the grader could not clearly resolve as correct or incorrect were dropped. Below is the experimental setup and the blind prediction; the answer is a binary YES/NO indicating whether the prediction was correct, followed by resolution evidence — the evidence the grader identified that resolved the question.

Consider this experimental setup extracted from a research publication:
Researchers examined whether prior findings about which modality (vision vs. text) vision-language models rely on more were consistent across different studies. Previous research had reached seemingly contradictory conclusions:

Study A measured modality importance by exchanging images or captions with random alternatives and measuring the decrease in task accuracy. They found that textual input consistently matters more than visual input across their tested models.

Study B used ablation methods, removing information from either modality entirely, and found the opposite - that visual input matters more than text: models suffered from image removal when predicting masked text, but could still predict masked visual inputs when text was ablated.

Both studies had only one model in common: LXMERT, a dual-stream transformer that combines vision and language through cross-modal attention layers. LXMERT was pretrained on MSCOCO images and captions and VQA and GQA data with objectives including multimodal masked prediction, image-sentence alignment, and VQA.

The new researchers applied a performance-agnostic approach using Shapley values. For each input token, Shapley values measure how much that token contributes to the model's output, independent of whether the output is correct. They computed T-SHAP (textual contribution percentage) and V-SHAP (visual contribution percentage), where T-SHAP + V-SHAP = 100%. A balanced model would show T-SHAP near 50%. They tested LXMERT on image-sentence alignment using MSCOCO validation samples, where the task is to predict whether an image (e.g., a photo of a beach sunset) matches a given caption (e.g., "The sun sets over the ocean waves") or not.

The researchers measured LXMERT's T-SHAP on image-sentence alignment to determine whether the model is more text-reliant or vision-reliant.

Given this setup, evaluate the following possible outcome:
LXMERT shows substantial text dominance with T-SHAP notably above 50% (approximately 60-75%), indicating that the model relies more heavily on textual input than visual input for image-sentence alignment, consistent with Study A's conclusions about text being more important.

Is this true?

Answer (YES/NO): NO